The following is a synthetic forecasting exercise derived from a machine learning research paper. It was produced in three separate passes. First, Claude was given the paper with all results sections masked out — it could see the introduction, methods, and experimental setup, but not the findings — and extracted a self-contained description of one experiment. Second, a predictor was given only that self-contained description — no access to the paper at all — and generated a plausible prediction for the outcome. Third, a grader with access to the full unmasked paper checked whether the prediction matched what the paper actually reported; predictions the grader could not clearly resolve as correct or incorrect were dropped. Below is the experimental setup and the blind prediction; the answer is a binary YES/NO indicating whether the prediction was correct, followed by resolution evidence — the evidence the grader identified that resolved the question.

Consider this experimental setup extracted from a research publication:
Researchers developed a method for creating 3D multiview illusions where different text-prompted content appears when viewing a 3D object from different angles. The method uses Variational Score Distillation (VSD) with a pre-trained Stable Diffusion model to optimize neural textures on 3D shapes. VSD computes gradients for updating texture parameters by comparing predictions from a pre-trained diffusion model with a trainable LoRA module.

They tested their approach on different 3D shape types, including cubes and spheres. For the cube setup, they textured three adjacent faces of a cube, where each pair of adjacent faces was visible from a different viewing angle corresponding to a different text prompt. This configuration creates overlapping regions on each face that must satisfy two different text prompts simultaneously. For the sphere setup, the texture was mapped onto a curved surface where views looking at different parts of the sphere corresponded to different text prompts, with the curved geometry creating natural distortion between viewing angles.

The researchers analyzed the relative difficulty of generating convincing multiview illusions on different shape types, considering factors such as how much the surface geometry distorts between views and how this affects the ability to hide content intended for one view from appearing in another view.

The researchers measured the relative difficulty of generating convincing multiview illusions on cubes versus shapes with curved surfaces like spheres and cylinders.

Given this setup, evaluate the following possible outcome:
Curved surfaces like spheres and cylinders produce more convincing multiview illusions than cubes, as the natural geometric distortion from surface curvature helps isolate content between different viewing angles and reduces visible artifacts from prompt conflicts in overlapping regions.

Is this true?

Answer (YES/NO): YES